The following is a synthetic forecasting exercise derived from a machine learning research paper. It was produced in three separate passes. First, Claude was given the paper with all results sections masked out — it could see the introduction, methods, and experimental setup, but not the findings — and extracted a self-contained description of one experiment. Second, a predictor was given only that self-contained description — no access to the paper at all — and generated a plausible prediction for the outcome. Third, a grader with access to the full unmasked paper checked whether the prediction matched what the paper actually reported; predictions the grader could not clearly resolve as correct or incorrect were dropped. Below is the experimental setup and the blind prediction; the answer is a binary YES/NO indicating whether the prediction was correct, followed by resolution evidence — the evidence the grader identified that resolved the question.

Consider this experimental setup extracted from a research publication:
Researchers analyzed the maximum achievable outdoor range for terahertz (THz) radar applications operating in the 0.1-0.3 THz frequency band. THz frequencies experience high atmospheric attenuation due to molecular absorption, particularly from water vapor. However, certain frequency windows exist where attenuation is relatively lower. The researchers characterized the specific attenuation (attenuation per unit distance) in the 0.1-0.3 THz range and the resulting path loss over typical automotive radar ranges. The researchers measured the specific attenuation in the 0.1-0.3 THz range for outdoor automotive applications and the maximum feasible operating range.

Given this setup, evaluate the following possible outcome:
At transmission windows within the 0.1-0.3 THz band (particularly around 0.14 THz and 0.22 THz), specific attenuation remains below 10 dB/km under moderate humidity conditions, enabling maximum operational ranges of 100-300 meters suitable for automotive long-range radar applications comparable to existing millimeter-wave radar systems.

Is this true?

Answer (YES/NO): NO